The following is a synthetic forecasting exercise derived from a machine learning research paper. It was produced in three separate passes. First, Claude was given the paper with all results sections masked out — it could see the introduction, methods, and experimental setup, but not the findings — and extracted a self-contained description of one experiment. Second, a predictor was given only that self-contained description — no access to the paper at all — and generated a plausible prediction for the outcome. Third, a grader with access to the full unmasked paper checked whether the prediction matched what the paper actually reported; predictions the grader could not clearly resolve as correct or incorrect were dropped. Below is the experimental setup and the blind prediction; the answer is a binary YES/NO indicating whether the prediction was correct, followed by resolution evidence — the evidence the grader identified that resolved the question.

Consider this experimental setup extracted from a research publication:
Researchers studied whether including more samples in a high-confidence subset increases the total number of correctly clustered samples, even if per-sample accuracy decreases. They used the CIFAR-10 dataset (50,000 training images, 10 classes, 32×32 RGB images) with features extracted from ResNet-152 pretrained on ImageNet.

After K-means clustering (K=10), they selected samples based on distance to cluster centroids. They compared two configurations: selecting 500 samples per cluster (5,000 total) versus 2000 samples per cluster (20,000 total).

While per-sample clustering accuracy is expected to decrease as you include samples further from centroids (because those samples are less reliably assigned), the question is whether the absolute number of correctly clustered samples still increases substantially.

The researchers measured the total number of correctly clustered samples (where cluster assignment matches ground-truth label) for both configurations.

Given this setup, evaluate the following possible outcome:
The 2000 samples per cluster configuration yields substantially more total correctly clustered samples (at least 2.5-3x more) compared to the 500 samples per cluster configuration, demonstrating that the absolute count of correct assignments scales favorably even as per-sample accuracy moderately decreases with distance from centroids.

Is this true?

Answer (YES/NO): YES